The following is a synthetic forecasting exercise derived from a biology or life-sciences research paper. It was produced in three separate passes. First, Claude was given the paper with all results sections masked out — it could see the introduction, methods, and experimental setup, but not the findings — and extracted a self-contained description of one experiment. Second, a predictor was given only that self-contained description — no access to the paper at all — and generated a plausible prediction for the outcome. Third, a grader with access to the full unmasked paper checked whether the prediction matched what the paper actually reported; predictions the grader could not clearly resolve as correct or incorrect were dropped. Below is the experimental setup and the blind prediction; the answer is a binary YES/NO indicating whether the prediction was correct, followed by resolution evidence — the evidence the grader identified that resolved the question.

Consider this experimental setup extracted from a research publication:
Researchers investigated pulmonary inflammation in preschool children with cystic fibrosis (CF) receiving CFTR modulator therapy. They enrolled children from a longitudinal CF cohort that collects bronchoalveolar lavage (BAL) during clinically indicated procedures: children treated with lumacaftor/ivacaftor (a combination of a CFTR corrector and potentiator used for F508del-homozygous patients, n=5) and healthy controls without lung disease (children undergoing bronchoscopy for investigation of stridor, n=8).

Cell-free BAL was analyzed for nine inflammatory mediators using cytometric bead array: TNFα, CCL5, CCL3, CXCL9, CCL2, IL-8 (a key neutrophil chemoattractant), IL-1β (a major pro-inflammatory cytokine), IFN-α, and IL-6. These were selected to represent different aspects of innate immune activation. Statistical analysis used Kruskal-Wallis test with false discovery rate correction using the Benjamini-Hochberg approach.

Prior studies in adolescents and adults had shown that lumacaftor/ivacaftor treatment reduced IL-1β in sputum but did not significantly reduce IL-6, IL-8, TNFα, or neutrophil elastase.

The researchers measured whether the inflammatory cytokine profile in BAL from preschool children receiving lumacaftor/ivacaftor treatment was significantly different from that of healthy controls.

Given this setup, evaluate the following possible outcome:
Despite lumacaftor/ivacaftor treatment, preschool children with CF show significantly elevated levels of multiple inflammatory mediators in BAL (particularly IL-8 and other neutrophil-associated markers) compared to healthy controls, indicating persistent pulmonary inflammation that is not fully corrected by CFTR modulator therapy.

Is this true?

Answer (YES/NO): YES